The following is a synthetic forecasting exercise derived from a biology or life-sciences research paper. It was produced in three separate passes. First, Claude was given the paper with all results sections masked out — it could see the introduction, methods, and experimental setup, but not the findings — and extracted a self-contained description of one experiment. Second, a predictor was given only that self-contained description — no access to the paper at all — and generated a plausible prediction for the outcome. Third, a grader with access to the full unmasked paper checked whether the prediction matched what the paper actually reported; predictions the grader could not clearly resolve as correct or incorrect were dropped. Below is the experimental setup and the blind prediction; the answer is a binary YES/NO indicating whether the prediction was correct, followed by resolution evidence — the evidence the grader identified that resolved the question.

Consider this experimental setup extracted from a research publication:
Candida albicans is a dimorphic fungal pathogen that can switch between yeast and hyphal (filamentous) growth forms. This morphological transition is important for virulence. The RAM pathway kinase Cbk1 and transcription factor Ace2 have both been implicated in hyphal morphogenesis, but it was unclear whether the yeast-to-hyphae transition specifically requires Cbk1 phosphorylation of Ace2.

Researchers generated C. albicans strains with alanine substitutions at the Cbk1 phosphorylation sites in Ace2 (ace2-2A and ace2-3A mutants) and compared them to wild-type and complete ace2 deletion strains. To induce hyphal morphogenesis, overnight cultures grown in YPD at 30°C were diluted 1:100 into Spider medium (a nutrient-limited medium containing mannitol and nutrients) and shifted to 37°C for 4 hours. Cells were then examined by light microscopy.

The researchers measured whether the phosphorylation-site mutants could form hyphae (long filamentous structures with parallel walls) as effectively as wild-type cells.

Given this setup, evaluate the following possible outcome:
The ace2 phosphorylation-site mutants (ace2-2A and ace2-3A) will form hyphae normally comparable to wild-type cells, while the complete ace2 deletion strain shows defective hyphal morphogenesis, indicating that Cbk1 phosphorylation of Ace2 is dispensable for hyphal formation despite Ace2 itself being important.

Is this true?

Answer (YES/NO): NO